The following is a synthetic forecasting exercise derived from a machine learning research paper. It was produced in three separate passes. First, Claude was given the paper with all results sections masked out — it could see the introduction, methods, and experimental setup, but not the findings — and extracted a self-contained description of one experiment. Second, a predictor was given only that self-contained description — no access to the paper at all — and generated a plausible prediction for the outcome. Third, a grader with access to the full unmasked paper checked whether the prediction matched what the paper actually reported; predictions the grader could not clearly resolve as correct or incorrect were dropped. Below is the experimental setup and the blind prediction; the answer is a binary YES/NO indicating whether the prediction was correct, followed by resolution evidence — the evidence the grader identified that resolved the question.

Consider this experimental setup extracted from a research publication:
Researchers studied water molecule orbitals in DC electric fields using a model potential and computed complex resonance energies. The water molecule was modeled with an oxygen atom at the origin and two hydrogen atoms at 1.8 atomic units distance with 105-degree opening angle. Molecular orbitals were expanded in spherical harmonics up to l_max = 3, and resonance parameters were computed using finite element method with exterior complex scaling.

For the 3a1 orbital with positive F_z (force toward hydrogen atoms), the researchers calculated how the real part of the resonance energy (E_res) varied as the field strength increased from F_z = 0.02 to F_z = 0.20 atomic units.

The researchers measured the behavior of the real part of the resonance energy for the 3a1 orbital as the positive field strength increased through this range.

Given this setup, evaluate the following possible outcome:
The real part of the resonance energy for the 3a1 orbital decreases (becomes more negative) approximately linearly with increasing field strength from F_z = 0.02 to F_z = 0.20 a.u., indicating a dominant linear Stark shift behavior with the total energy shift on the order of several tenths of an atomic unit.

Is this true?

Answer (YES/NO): NO